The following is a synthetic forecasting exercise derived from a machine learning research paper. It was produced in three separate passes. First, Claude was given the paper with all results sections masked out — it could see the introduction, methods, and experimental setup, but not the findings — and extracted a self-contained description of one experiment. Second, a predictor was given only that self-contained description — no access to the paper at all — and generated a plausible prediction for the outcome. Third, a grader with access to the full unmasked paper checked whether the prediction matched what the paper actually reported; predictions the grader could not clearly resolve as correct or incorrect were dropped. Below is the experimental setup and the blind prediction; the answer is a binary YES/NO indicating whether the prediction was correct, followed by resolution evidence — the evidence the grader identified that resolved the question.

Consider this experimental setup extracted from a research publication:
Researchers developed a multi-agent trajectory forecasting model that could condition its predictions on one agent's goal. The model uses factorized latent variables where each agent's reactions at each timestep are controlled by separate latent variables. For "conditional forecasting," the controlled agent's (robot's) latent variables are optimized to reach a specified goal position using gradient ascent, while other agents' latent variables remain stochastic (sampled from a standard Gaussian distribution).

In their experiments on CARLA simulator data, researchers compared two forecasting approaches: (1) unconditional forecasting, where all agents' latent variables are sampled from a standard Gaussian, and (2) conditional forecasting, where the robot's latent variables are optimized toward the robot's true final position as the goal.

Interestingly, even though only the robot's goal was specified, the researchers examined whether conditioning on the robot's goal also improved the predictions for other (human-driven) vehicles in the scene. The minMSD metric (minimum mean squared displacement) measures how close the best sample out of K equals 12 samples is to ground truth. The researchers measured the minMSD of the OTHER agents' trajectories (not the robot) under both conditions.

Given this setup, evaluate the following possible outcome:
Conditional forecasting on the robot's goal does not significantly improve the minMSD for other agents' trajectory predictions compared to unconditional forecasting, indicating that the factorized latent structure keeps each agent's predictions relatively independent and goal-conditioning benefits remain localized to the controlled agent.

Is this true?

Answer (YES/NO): NO